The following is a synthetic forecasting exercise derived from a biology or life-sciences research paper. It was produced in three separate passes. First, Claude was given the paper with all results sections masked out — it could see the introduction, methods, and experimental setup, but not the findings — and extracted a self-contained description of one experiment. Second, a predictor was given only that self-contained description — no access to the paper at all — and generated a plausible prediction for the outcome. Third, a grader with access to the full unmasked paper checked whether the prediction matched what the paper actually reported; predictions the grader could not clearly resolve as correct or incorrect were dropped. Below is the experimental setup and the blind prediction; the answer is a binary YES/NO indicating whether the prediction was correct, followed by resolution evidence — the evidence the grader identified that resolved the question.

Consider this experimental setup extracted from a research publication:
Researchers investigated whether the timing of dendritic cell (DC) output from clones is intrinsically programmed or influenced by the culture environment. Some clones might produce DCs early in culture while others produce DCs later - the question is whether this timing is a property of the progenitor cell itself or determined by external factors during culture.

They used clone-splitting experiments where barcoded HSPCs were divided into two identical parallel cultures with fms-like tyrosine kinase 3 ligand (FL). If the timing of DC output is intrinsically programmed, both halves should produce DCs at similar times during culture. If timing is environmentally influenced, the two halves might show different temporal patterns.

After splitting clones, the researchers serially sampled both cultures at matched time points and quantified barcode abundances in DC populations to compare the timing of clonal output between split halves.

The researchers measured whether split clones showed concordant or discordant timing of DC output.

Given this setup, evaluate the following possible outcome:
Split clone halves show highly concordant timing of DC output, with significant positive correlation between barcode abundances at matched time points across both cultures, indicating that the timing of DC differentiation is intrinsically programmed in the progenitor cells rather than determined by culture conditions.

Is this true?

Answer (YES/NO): YES